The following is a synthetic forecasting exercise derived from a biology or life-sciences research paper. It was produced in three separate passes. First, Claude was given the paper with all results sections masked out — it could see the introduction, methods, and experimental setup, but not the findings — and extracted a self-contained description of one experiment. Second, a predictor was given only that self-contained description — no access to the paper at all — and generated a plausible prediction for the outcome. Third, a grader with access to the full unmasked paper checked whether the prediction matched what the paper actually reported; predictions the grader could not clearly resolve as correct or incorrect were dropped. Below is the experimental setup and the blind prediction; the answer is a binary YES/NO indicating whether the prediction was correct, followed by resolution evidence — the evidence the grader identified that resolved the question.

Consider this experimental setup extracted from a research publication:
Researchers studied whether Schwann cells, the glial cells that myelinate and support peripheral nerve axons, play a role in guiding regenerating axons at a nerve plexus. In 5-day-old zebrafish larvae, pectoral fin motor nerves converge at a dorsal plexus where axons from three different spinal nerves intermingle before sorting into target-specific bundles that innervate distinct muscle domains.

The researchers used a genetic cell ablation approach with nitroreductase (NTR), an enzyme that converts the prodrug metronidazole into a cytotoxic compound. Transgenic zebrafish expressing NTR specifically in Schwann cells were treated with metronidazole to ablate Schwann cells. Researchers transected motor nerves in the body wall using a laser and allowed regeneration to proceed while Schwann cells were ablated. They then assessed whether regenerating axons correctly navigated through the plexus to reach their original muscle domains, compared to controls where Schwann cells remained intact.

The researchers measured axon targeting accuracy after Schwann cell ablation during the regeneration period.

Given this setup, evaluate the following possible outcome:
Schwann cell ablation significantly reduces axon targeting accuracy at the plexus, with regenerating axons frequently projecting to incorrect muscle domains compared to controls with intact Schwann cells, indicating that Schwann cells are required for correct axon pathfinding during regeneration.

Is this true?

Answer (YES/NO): YES